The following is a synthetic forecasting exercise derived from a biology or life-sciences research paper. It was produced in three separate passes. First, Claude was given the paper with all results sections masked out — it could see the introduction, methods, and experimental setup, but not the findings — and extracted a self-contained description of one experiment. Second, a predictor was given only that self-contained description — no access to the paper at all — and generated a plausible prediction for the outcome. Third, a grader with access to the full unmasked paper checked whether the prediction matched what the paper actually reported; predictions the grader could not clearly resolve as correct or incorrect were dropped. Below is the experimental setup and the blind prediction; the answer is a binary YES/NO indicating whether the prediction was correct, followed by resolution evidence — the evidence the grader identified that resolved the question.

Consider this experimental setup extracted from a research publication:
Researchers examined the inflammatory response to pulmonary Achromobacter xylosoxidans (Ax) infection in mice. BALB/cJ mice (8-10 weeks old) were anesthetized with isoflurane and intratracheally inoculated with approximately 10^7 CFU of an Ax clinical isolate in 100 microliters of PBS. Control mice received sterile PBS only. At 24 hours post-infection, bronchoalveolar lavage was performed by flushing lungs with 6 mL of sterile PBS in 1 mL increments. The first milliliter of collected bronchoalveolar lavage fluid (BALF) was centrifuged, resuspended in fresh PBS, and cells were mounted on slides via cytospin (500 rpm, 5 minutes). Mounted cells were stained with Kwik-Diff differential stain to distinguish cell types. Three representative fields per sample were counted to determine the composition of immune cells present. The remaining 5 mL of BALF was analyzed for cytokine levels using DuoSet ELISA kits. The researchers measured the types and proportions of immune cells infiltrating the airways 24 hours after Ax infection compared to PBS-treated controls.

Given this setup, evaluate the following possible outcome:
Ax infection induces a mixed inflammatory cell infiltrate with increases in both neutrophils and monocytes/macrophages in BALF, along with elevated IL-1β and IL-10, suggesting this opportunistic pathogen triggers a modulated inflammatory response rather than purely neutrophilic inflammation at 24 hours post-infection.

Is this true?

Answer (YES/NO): NO